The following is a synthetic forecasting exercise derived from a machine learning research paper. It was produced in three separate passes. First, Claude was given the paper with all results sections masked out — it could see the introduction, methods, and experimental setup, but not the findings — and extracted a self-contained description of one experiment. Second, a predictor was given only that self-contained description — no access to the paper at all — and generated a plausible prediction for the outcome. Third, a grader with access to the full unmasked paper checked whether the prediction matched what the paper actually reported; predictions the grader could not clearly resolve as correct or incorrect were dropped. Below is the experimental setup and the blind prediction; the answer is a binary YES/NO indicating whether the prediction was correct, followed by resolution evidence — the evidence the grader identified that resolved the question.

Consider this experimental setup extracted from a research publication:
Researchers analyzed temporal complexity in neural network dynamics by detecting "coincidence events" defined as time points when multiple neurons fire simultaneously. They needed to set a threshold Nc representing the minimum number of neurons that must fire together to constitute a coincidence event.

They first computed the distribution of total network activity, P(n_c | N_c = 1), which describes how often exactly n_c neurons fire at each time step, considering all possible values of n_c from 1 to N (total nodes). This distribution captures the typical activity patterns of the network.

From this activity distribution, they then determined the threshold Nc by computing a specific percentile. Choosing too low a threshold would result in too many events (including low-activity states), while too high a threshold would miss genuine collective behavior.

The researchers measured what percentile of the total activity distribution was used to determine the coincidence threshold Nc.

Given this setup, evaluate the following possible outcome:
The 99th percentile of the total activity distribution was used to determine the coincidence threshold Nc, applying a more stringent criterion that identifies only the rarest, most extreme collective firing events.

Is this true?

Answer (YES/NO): NO